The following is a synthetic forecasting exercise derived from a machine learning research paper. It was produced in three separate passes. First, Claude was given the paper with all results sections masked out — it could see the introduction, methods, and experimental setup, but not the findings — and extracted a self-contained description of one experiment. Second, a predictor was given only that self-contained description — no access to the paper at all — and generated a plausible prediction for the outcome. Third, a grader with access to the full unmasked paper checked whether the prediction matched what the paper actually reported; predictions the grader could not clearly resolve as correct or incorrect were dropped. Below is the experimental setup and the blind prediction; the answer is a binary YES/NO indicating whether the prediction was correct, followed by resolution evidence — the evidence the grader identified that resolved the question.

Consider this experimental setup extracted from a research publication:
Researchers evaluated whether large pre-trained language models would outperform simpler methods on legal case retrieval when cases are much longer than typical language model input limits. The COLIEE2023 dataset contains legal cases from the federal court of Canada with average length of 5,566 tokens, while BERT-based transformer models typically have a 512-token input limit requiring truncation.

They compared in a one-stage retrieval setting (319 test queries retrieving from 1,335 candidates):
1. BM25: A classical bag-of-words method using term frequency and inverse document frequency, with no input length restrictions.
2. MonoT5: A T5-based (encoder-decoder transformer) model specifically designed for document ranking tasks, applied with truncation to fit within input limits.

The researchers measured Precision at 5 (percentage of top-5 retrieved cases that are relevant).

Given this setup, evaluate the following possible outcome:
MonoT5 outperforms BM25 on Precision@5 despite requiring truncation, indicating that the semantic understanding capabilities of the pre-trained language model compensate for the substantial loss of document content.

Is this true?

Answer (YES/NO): NO